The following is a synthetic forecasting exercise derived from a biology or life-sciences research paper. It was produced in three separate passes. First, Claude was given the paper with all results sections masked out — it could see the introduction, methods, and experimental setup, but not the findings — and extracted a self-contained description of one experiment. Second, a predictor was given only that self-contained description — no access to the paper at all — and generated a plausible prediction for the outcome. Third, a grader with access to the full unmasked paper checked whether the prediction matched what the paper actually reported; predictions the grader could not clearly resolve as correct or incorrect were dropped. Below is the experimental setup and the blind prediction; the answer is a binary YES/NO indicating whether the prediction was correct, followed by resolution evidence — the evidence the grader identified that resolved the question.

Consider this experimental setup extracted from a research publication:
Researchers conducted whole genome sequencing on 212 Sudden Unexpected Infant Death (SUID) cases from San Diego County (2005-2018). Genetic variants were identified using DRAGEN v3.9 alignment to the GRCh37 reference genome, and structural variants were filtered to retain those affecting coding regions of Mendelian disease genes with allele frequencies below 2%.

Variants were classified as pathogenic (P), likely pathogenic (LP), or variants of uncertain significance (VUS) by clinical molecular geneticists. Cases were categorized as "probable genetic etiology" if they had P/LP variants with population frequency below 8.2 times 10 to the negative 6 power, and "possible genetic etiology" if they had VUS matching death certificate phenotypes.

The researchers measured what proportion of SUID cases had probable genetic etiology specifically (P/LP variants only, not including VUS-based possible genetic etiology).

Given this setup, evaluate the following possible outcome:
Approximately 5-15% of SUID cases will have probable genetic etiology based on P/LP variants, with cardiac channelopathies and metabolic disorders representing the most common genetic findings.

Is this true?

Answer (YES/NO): NO